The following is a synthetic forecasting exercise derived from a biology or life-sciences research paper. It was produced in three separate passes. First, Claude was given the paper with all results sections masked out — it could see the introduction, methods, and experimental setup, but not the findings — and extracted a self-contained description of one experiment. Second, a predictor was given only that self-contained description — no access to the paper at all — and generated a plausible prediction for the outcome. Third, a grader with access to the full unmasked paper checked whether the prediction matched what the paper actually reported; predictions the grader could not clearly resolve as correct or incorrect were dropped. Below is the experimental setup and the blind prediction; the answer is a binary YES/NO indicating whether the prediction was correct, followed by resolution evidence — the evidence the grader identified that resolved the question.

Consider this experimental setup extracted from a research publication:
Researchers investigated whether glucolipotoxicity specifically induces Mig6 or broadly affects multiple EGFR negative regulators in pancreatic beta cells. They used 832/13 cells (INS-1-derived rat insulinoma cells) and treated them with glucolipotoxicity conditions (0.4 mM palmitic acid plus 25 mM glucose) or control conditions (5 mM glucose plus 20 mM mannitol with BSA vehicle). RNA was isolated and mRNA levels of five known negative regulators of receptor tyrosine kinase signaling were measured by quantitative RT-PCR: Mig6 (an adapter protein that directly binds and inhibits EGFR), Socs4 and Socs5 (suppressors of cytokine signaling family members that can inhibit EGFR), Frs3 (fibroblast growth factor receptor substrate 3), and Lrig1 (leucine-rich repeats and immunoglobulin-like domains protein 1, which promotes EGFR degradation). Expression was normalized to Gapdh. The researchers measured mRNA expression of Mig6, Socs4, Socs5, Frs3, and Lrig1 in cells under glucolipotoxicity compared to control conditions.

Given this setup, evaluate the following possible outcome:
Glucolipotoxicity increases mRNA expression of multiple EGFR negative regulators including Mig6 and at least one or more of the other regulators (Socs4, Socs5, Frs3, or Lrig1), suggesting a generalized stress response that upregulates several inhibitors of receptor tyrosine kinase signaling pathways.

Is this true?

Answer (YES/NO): NO